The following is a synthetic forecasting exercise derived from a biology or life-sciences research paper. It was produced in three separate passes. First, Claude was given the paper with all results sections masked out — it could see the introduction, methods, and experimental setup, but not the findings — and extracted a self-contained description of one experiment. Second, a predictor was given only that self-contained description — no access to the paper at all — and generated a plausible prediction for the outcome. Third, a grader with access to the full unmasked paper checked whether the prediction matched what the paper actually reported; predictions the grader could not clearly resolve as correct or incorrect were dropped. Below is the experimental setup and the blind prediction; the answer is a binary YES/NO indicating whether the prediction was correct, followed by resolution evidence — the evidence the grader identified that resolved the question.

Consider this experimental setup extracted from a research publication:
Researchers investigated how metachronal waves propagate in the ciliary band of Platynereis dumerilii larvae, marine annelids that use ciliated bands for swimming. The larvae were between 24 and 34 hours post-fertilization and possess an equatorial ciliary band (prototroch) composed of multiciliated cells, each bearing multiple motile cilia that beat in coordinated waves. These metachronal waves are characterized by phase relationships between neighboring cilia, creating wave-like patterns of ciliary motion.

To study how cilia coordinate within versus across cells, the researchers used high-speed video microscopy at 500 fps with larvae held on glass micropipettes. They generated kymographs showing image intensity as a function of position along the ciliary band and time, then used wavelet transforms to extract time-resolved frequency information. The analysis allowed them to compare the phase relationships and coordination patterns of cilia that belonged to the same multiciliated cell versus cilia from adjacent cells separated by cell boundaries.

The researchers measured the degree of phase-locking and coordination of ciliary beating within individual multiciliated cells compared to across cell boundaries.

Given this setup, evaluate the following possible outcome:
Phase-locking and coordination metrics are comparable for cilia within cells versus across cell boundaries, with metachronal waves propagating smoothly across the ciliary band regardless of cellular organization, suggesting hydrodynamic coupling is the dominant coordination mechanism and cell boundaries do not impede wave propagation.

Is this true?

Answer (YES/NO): NO